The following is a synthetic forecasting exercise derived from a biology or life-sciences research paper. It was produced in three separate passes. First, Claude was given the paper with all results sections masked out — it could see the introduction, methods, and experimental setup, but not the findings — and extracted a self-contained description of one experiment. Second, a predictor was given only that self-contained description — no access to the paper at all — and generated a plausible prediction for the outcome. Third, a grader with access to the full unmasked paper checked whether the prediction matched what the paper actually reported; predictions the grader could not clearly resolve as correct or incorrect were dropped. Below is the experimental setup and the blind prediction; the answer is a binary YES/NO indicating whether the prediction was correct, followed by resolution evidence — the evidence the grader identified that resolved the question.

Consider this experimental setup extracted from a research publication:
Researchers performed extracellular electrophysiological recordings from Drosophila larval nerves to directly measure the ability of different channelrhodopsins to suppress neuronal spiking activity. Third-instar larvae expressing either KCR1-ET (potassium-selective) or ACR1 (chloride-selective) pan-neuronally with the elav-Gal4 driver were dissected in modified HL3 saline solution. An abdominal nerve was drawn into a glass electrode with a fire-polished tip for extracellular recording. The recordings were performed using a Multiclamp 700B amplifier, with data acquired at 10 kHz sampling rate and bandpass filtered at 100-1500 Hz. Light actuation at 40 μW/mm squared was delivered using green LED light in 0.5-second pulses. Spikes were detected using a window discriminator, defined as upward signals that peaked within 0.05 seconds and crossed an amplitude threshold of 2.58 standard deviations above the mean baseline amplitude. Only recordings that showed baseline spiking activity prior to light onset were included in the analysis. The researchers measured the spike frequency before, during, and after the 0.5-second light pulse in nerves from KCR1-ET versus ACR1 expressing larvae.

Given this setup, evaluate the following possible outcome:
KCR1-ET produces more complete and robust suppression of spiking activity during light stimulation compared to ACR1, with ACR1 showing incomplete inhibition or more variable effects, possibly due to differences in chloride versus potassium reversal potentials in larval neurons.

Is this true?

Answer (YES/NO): NO